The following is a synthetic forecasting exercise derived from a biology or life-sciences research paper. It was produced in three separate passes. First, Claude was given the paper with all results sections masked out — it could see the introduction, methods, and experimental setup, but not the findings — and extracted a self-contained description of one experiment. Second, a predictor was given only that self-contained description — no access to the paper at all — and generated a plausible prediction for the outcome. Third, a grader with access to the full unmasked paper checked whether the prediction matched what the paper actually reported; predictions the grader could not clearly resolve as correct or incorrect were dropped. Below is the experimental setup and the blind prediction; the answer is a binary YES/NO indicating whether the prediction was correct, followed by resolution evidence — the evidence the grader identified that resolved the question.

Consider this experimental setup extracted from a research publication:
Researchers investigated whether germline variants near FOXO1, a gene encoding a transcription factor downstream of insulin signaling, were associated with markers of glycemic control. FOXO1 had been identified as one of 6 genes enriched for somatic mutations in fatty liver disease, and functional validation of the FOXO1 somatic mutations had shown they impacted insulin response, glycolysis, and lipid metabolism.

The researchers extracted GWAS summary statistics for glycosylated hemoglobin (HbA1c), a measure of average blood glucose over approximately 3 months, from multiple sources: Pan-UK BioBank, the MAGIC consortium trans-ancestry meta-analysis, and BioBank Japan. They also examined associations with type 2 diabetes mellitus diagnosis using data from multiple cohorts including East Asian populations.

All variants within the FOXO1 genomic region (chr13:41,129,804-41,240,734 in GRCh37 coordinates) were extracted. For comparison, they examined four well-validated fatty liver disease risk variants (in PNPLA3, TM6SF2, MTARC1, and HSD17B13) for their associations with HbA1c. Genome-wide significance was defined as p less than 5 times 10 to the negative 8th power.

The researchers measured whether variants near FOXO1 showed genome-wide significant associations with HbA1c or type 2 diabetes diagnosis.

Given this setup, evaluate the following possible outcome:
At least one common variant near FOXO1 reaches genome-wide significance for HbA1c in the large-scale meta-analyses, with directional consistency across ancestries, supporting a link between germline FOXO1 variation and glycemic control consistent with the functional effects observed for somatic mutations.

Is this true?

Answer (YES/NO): NO